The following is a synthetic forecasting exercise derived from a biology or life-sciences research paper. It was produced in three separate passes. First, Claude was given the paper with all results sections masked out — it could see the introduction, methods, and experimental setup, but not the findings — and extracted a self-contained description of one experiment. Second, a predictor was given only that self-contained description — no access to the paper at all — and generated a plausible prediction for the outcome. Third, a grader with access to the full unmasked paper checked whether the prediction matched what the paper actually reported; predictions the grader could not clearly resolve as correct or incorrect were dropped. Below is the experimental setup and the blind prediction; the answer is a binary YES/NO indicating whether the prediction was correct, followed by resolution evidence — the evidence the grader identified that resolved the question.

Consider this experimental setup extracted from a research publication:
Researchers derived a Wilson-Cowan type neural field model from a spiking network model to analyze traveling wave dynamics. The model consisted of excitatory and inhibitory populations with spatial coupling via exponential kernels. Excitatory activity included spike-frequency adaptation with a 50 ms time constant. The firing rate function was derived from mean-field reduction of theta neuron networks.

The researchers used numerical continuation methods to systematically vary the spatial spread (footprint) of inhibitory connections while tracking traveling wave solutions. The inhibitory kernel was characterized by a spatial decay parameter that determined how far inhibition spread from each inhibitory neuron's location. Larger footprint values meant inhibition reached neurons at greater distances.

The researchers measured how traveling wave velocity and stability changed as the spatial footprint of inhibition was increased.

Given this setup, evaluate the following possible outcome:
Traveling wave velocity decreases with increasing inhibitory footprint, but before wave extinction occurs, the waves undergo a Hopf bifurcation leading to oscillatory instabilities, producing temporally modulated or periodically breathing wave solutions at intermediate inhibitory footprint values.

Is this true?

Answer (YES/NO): YES